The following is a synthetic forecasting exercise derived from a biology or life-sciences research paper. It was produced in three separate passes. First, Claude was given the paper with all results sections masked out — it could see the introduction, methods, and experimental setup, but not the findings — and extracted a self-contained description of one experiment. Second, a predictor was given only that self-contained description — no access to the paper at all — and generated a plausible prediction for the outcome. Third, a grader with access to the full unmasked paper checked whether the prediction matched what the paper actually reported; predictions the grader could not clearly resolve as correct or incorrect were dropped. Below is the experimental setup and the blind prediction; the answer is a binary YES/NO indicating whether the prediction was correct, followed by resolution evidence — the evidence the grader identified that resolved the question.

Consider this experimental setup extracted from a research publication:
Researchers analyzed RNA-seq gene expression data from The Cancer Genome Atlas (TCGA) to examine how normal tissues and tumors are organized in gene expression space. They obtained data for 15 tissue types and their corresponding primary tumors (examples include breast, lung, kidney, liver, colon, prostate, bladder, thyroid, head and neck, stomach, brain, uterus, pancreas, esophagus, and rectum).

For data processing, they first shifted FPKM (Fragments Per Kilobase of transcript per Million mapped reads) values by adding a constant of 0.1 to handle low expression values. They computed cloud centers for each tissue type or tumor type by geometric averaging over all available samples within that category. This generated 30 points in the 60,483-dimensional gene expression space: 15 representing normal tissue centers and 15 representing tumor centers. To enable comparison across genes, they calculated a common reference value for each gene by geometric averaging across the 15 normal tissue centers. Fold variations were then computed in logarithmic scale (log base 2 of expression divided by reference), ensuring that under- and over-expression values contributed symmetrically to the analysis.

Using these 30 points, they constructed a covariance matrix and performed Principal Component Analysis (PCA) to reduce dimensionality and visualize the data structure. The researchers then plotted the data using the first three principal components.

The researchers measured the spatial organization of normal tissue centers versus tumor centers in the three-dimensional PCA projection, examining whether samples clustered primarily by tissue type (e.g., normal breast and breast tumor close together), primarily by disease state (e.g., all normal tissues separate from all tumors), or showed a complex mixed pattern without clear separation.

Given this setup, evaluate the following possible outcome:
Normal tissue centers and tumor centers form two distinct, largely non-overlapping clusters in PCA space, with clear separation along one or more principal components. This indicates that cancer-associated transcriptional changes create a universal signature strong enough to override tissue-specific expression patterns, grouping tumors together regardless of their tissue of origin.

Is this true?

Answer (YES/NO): YES